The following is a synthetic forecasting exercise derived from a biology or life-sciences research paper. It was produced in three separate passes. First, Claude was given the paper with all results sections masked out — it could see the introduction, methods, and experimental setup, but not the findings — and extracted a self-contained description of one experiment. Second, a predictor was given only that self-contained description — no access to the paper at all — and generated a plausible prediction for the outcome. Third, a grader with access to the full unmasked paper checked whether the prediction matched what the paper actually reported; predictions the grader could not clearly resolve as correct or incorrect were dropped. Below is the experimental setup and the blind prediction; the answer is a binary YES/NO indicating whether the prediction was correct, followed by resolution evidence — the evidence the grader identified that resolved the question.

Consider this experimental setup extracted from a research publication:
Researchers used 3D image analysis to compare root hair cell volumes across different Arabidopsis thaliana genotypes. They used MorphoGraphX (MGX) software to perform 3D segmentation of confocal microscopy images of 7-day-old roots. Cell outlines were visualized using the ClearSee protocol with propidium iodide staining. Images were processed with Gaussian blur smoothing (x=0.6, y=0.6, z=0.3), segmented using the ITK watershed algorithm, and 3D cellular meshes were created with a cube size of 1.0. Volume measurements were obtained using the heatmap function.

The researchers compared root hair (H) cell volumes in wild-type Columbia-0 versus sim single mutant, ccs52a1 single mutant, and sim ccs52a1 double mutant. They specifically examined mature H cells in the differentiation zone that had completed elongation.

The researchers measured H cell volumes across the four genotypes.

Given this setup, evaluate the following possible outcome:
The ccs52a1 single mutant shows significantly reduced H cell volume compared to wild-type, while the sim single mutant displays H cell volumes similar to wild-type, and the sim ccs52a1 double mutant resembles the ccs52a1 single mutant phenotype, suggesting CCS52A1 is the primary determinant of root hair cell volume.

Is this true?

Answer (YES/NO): NO